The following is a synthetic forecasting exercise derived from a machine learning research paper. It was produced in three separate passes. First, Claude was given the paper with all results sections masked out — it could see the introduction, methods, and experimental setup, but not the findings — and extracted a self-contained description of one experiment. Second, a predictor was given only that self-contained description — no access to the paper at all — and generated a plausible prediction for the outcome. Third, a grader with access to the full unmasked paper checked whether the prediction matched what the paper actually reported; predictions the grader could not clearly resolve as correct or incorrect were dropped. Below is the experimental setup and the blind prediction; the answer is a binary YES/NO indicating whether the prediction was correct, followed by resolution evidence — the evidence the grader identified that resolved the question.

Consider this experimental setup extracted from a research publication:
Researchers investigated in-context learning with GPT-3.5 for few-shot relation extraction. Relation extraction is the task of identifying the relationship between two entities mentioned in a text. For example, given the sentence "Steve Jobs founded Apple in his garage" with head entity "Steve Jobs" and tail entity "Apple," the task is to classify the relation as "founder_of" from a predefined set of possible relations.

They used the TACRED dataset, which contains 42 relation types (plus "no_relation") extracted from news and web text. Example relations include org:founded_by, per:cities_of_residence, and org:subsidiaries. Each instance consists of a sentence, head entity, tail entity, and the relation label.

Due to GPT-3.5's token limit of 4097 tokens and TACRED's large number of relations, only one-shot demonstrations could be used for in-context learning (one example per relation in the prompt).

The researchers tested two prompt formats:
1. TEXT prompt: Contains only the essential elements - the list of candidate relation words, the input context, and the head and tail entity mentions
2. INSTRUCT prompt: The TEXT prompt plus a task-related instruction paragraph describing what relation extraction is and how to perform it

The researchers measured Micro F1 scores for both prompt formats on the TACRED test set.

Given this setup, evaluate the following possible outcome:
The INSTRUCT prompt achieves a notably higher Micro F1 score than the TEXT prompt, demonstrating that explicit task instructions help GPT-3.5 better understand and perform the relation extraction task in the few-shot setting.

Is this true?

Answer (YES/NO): NO